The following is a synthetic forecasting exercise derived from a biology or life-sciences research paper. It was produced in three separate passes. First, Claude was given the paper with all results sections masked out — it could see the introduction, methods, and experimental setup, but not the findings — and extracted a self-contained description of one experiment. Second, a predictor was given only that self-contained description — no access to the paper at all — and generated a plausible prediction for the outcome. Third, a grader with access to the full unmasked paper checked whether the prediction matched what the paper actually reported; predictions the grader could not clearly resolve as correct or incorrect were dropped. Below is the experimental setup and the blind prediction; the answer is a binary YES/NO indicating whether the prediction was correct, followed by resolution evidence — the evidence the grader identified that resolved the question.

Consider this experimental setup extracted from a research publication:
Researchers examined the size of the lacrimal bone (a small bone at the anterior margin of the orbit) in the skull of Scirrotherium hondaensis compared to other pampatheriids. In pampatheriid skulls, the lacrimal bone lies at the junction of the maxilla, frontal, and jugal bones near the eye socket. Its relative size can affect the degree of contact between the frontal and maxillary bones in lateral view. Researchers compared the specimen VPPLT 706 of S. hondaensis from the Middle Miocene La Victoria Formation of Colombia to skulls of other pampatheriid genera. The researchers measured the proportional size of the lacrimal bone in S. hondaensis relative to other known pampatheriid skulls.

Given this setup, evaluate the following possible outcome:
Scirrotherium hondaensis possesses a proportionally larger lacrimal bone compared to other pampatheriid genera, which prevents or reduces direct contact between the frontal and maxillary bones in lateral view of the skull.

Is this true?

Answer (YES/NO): YES